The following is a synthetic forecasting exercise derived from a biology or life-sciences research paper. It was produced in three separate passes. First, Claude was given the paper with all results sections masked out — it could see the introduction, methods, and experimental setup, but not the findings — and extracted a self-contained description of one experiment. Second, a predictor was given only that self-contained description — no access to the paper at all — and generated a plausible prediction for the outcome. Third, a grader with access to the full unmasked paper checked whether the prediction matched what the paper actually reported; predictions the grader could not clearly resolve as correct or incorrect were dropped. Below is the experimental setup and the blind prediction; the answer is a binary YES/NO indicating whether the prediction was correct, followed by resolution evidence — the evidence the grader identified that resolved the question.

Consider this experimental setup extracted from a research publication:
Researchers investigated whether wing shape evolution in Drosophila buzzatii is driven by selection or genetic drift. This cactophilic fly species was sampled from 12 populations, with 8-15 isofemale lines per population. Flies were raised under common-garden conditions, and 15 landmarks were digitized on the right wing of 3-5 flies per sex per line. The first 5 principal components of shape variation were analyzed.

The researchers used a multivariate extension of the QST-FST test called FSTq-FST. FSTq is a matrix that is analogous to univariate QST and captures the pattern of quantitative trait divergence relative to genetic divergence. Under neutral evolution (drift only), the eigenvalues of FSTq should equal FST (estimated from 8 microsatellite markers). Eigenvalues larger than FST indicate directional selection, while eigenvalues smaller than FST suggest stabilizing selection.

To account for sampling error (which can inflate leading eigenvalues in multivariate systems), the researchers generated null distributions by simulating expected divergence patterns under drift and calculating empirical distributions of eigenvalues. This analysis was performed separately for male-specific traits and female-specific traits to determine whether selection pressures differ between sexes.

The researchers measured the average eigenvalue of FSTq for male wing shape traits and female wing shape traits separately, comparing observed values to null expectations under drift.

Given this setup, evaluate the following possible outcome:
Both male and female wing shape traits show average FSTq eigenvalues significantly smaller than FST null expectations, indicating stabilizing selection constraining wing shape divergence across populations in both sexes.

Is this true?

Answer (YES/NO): NO